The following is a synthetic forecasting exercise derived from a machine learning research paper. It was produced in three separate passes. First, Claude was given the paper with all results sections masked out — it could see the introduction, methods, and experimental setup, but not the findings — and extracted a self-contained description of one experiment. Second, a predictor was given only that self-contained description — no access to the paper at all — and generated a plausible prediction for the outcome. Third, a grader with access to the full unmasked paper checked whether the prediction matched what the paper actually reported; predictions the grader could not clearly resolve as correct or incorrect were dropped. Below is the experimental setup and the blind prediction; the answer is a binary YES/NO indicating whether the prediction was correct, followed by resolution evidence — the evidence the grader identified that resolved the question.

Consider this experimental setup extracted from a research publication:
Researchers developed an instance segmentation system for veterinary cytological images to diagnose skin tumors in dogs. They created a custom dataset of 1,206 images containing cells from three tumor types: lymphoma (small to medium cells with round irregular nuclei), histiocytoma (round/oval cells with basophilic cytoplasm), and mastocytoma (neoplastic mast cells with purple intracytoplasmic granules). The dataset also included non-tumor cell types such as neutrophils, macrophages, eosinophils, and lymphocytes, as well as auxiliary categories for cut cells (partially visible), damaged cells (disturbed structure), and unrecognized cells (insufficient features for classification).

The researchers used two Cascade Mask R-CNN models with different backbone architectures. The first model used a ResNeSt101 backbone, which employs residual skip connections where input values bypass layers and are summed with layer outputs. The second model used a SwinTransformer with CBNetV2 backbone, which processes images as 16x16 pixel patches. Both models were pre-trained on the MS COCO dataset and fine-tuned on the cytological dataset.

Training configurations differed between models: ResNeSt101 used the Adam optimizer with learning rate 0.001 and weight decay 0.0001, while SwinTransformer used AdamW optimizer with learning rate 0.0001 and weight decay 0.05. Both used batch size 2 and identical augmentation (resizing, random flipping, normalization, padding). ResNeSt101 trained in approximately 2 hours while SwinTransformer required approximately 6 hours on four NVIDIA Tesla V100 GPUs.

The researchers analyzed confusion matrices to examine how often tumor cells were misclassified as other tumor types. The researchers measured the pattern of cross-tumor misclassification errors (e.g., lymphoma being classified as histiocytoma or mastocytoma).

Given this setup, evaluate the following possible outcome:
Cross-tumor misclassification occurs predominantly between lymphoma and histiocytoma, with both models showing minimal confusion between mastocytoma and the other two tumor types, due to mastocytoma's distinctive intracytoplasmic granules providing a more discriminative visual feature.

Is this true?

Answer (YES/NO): NO